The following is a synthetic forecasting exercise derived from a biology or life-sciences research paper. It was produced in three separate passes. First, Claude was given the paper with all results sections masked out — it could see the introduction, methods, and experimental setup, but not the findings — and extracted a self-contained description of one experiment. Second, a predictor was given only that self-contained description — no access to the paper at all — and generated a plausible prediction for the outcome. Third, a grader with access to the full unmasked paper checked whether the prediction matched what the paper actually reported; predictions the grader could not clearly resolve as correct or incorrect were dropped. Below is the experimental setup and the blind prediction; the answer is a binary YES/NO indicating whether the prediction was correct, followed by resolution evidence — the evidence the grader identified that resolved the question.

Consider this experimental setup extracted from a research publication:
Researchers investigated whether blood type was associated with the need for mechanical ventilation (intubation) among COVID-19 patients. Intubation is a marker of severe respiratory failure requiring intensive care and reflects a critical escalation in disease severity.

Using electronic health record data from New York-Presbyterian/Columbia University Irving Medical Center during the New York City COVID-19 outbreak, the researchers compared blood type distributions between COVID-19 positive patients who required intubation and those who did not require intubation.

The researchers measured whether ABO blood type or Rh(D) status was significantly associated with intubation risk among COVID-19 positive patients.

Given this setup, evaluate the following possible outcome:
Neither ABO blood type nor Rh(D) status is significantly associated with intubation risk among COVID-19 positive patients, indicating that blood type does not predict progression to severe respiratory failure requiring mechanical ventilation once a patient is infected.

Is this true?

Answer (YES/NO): NO